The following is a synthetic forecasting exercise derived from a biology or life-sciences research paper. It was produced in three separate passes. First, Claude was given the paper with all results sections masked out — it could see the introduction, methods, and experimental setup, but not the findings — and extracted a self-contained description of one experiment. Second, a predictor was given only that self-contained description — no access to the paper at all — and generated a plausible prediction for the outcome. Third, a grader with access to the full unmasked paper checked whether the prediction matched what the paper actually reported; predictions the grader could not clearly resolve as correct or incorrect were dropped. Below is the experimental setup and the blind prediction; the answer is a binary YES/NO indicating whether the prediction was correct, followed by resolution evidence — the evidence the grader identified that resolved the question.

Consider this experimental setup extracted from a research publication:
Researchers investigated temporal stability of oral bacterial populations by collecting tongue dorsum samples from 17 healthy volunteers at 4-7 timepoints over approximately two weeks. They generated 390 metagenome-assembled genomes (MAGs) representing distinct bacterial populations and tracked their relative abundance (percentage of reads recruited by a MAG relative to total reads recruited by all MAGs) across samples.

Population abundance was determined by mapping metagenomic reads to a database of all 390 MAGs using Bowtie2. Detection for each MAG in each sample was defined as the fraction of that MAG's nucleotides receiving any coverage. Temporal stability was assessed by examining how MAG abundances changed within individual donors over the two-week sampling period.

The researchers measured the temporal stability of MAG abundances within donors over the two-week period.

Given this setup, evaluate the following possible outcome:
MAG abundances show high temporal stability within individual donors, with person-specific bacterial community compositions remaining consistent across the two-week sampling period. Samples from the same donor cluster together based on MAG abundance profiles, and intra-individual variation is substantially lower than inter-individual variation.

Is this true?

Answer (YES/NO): NO